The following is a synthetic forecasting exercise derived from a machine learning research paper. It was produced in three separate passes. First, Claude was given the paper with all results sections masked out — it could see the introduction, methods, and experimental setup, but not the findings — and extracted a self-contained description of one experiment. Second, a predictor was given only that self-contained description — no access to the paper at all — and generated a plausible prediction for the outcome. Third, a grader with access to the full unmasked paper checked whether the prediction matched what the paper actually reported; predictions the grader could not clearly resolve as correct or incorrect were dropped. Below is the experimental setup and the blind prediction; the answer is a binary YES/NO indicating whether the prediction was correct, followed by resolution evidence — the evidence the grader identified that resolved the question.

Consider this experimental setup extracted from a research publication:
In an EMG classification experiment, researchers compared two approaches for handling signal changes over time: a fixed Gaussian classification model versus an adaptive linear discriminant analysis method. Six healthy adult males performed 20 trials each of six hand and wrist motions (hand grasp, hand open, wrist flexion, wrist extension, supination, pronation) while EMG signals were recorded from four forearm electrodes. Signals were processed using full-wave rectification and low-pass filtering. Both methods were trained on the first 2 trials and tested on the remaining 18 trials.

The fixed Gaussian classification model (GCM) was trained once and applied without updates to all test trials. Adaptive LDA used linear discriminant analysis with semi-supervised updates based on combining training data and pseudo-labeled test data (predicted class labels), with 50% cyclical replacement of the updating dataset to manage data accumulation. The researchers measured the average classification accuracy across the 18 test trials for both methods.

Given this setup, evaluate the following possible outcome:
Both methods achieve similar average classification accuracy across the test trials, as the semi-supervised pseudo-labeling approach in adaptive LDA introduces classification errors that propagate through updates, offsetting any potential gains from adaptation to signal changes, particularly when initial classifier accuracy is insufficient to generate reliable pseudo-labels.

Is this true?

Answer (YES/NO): NO